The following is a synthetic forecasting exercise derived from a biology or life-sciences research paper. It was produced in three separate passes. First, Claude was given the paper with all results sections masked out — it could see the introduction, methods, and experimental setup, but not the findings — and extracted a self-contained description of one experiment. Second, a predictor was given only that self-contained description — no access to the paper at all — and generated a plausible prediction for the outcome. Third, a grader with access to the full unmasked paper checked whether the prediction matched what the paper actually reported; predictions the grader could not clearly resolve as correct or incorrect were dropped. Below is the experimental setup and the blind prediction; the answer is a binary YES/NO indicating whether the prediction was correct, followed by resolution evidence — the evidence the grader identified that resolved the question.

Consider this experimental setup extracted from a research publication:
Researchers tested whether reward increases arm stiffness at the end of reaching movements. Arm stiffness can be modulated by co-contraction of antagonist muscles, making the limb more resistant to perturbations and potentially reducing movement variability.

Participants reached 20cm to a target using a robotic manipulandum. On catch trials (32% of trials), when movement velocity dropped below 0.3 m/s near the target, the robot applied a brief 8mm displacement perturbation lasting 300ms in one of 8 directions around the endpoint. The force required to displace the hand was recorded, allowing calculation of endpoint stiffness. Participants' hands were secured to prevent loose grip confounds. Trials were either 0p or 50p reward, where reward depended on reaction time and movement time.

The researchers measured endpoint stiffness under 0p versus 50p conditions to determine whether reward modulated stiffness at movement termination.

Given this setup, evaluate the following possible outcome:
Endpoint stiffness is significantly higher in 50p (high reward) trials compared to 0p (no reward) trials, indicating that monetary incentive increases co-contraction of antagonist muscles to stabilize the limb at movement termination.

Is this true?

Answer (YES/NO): YES